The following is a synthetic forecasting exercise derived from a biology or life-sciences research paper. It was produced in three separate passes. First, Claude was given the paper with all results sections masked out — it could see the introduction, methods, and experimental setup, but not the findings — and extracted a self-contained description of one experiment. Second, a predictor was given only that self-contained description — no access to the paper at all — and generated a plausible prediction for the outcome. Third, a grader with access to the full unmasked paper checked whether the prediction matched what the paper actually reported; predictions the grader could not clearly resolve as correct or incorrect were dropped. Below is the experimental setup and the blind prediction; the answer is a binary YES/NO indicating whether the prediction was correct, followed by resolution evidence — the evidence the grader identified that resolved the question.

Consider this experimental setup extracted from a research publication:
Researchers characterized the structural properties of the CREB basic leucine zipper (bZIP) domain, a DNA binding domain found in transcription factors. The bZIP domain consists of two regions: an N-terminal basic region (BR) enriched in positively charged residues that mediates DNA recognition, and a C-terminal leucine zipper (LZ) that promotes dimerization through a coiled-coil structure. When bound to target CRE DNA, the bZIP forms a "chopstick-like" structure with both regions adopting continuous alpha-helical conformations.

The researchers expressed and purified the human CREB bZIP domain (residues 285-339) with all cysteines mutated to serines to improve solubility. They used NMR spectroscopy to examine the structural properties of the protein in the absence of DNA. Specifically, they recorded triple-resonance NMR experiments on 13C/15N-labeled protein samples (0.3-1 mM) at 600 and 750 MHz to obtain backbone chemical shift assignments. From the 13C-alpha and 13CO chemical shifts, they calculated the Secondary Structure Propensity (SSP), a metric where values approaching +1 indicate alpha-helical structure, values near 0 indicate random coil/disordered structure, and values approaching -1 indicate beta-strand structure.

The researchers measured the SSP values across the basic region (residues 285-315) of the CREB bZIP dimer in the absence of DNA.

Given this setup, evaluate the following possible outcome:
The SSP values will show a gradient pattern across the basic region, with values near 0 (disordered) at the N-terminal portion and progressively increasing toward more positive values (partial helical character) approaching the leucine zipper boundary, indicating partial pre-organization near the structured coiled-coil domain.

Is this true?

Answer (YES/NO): YES